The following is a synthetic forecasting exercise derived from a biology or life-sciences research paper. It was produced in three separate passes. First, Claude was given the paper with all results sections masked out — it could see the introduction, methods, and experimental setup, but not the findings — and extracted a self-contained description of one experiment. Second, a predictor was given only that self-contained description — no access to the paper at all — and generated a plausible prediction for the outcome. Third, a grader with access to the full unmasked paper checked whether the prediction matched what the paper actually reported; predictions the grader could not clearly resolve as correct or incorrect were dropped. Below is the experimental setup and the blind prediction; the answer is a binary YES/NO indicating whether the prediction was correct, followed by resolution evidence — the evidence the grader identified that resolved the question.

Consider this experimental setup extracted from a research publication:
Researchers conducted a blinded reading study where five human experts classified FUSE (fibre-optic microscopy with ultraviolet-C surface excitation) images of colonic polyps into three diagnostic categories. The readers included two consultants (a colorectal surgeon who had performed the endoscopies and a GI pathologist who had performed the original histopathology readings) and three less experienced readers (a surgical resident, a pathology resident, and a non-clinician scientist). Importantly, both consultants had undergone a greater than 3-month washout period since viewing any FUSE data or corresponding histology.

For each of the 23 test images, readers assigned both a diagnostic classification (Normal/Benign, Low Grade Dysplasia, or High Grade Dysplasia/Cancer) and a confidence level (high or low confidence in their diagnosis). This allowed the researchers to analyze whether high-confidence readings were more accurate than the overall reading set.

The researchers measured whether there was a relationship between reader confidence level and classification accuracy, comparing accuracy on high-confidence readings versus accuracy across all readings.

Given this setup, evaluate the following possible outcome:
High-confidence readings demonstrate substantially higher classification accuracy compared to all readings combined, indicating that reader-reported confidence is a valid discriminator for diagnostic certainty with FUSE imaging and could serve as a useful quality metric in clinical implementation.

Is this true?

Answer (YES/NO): NO